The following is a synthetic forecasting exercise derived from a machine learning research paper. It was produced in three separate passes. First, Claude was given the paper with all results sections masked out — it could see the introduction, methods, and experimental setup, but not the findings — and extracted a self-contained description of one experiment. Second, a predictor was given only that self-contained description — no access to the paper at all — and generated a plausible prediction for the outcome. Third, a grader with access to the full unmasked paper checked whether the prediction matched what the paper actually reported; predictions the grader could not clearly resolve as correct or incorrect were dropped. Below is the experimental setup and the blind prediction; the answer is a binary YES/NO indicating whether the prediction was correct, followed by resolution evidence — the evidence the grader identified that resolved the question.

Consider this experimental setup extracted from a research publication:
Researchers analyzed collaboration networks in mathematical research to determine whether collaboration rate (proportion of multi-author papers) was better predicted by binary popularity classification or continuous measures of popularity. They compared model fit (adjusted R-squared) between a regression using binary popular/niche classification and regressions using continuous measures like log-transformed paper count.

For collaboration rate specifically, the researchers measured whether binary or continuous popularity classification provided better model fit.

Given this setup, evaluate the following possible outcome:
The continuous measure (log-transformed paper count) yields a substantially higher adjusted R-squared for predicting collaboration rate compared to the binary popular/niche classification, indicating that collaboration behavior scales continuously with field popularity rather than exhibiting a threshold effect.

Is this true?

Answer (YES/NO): YES